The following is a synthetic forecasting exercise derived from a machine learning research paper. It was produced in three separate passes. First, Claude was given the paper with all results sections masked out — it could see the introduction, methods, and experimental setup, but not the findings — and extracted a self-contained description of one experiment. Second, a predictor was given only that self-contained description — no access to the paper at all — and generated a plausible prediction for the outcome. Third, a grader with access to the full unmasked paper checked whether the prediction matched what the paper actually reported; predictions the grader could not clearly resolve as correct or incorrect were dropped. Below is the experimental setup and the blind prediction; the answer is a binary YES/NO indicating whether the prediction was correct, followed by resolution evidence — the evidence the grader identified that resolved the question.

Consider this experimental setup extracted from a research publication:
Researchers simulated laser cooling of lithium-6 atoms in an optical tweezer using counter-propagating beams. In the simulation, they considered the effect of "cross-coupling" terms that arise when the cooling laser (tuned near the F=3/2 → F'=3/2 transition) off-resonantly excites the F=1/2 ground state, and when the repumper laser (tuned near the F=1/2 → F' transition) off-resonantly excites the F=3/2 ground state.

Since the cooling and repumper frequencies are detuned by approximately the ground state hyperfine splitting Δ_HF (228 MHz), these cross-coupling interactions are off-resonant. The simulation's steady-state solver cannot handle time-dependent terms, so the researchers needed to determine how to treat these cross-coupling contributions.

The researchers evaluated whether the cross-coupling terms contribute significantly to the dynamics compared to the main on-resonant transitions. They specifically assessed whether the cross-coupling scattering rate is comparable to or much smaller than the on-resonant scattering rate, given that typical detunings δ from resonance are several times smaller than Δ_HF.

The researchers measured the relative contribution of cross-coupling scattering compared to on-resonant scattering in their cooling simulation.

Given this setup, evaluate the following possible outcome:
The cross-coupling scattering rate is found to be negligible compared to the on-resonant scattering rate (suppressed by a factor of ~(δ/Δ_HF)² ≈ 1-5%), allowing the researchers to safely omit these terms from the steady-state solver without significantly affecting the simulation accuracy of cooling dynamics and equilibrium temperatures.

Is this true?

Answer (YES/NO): NO